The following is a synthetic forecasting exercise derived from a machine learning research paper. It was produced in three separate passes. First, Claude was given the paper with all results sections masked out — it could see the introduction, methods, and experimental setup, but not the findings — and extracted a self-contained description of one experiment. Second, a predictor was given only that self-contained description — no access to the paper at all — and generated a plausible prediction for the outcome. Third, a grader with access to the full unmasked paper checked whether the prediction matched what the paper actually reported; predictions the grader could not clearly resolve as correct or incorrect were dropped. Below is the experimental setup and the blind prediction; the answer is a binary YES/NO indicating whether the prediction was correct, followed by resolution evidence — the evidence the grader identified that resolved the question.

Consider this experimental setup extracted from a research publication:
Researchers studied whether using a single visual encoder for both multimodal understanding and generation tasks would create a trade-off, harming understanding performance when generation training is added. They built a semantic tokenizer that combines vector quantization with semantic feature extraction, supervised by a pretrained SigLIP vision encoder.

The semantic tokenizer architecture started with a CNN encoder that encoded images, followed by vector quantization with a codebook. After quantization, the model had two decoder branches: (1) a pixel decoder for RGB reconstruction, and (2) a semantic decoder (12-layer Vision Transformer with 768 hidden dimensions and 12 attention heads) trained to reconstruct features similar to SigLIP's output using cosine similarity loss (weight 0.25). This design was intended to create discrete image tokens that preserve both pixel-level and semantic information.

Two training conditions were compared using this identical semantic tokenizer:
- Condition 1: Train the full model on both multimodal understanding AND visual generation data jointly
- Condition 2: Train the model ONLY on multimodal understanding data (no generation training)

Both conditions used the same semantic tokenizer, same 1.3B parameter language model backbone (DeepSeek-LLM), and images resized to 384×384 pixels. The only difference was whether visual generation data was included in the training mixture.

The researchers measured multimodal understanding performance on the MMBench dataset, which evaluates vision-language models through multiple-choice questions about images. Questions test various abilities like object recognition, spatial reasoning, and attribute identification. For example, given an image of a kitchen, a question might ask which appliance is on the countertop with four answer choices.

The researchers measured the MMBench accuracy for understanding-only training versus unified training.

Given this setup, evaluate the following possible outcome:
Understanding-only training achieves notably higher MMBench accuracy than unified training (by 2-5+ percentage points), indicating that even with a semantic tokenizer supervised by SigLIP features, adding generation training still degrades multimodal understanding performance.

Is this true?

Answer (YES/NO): YES